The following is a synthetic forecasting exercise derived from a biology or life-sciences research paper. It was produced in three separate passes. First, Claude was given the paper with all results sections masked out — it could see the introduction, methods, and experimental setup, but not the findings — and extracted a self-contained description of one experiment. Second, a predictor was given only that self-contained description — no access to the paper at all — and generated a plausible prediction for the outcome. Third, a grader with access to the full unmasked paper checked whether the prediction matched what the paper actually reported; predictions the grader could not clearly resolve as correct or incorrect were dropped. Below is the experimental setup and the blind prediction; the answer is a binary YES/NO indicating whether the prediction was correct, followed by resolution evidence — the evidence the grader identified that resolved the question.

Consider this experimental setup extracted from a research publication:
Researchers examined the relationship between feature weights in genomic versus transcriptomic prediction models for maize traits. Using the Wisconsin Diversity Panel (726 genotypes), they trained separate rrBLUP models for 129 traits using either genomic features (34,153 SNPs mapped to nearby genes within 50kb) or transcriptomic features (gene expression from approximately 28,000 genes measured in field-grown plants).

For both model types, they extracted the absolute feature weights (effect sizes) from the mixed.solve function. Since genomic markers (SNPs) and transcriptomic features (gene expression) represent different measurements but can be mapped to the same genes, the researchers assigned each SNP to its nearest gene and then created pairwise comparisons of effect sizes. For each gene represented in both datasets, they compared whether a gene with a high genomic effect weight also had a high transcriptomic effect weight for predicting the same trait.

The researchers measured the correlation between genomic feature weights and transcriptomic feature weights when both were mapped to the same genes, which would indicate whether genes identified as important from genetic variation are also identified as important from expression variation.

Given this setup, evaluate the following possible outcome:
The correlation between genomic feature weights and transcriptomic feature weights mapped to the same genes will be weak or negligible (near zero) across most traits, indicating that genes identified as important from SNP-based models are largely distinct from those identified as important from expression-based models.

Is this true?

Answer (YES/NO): YES